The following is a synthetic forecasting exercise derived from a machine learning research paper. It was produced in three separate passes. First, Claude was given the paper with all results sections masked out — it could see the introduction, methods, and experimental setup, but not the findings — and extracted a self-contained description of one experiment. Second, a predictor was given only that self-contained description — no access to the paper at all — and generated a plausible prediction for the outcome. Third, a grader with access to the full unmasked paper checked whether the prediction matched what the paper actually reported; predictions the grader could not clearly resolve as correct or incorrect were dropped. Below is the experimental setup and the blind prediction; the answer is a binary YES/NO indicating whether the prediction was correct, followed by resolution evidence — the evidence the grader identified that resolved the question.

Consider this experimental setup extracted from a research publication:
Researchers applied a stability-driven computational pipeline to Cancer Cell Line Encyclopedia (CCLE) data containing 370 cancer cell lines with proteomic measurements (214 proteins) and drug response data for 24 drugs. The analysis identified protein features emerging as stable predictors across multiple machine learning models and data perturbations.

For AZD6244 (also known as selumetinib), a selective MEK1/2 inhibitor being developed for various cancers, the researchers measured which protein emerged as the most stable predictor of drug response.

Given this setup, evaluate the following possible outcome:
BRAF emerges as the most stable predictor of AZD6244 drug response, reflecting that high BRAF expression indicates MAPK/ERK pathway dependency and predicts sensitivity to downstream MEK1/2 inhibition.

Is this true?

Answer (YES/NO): NO